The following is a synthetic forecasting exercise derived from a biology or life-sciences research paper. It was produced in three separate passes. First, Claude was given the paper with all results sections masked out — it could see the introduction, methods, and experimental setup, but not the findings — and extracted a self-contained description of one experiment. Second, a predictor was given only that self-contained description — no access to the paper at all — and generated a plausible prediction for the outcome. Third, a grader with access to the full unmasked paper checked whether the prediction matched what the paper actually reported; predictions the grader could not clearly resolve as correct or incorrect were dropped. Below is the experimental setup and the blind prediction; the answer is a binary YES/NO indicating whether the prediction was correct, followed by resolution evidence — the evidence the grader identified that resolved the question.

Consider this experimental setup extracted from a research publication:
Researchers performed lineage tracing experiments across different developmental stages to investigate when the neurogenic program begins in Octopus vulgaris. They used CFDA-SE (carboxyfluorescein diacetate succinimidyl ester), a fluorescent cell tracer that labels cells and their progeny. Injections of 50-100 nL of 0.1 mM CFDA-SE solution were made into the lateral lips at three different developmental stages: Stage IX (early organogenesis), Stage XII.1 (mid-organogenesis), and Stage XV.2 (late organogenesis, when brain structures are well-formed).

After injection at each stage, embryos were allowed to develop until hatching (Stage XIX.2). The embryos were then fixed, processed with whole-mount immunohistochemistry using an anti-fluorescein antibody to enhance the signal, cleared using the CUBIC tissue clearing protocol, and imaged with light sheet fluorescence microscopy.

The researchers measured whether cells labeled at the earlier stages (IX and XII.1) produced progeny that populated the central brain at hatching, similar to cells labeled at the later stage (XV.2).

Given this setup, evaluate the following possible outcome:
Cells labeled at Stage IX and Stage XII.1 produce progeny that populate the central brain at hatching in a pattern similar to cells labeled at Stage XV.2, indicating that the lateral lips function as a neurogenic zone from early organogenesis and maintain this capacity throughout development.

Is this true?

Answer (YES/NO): YES